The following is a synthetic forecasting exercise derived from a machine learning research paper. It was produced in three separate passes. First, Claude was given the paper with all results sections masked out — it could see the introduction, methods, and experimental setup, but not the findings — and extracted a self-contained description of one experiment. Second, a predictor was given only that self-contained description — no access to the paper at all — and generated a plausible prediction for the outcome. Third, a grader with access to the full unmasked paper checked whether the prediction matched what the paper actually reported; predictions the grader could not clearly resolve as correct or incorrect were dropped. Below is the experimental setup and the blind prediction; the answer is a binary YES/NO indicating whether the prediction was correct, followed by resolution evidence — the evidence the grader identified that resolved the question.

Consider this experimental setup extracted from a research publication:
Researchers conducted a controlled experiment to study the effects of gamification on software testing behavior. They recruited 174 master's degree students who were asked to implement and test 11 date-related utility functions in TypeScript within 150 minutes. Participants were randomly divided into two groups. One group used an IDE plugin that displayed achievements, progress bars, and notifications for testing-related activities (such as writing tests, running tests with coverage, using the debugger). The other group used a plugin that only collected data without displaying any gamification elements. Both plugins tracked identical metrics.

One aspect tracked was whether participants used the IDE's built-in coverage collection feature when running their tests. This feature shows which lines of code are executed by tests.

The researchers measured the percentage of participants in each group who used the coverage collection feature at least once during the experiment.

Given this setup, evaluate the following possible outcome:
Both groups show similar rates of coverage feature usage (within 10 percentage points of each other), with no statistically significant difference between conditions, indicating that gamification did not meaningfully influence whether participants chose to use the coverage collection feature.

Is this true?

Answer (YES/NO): NO